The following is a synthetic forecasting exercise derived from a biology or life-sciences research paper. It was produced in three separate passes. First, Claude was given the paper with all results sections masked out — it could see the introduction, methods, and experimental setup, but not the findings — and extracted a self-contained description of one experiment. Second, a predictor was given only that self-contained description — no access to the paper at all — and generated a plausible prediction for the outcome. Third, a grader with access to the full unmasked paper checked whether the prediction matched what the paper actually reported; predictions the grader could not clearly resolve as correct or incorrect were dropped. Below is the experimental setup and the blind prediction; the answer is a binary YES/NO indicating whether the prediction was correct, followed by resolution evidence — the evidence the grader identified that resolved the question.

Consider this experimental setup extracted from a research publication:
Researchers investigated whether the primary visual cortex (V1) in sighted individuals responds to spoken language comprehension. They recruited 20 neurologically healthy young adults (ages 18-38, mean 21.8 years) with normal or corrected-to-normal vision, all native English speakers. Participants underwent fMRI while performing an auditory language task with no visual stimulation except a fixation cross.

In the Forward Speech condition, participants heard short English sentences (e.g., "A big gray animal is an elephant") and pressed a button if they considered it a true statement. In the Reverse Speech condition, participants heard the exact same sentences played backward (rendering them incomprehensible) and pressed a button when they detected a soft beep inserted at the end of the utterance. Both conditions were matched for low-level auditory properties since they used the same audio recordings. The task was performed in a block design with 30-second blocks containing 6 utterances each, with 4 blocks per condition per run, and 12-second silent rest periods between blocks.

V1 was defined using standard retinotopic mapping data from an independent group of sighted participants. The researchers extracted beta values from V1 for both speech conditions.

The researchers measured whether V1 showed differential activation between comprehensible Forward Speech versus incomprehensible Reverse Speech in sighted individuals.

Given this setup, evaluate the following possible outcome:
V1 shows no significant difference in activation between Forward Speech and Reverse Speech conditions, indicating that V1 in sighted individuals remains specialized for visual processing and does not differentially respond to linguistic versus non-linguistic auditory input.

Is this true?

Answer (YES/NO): NO